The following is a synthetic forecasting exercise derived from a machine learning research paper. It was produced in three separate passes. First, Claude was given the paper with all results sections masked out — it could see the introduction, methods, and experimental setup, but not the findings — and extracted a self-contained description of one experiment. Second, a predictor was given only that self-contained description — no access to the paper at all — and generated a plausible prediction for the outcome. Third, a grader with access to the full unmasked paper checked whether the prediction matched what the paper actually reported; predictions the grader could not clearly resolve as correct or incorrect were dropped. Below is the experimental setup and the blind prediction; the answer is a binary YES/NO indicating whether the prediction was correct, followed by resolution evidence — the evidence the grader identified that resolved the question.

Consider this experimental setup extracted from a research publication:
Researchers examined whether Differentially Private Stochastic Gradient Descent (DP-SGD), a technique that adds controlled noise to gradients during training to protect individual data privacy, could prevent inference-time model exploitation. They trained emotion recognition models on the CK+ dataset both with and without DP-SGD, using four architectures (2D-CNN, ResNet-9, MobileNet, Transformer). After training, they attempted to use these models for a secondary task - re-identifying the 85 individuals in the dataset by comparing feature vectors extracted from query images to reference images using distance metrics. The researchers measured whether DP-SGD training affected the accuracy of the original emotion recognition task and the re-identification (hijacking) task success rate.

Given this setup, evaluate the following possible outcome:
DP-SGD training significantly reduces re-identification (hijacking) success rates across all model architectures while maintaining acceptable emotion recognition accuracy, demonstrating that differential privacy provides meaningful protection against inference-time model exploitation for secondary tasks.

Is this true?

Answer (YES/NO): NO